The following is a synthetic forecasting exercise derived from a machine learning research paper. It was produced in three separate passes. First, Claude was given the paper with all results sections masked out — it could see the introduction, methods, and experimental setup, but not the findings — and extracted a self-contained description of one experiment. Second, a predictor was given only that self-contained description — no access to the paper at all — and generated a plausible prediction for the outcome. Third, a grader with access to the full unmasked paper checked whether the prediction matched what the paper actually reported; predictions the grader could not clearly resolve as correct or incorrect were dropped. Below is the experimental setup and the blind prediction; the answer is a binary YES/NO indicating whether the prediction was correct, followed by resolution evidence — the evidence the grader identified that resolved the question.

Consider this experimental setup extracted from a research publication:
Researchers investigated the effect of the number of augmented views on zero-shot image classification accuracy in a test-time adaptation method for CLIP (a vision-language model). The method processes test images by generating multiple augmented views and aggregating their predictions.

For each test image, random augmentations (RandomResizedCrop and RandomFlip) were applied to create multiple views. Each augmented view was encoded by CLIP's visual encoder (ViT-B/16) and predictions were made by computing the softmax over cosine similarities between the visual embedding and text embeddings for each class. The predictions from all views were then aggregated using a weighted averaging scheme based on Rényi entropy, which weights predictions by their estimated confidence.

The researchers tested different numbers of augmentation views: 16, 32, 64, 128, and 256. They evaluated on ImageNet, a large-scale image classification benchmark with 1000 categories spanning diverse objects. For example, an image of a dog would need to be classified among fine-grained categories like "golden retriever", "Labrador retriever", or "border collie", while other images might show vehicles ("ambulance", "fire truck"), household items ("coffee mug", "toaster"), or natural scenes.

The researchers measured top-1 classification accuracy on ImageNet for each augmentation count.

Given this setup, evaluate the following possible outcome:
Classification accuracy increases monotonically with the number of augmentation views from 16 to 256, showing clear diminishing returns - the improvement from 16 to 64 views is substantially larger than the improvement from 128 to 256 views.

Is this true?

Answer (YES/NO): YES